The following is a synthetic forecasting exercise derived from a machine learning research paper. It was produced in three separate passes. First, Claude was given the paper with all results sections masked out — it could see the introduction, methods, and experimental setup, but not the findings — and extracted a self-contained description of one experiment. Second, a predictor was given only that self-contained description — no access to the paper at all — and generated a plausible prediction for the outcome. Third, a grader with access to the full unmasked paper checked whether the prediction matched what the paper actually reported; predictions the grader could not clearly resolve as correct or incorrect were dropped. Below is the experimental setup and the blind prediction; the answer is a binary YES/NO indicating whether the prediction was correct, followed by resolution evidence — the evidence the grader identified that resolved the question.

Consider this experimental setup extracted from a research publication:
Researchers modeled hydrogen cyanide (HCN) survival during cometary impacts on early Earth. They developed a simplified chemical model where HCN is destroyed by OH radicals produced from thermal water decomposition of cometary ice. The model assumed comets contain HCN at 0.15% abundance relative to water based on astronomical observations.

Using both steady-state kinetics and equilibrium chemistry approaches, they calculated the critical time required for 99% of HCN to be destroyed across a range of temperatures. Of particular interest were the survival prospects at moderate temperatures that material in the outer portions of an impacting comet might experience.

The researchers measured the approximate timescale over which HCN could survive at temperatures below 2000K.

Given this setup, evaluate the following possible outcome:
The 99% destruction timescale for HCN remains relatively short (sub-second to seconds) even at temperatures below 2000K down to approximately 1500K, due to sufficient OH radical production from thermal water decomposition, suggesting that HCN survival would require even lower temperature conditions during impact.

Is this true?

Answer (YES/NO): NO